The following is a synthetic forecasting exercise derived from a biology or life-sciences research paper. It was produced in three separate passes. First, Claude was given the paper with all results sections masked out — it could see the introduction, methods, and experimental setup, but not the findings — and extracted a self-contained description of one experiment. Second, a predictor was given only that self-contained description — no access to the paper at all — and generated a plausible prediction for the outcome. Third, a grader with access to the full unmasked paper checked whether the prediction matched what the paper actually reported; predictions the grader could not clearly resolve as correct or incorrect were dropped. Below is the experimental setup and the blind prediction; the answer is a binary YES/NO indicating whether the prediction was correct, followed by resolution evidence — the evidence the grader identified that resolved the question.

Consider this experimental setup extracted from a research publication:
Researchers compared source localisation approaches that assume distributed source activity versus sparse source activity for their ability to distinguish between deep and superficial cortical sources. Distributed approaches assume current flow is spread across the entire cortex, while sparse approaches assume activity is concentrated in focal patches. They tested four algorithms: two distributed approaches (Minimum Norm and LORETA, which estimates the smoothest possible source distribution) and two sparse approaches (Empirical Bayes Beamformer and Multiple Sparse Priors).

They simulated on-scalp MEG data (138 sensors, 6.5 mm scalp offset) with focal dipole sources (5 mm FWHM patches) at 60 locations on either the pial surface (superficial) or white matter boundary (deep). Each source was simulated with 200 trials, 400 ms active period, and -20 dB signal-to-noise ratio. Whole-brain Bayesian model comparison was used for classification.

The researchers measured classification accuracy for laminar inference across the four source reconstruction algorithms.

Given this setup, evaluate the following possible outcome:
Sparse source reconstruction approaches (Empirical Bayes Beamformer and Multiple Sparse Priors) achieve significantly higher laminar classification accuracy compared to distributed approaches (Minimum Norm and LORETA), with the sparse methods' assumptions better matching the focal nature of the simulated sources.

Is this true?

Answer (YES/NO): YES